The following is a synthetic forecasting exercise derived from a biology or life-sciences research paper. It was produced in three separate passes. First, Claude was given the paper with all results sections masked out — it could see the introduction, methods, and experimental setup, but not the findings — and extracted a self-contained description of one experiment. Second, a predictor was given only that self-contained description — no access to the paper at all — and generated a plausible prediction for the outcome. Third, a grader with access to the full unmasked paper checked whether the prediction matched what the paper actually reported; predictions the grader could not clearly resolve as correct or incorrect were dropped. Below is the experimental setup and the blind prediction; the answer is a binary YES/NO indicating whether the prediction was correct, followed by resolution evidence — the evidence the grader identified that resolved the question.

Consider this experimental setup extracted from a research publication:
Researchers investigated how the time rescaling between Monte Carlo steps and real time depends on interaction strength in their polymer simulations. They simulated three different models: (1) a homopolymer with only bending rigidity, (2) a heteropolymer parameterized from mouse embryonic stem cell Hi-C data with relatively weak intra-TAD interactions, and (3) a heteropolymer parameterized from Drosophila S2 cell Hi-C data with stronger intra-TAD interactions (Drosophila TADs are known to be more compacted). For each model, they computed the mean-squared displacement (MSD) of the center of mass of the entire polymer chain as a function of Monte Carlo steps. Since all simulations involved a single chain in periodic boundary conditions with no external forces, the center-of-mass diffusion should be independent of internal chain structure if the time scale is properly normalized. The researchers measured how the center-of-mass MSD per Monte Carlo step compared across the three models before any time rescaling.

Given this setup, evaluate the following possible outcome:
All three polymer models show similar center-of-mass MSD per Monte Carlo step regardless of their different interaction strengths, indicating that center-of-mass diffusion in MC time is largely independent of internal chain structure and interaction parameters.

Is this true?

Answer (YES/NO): NO